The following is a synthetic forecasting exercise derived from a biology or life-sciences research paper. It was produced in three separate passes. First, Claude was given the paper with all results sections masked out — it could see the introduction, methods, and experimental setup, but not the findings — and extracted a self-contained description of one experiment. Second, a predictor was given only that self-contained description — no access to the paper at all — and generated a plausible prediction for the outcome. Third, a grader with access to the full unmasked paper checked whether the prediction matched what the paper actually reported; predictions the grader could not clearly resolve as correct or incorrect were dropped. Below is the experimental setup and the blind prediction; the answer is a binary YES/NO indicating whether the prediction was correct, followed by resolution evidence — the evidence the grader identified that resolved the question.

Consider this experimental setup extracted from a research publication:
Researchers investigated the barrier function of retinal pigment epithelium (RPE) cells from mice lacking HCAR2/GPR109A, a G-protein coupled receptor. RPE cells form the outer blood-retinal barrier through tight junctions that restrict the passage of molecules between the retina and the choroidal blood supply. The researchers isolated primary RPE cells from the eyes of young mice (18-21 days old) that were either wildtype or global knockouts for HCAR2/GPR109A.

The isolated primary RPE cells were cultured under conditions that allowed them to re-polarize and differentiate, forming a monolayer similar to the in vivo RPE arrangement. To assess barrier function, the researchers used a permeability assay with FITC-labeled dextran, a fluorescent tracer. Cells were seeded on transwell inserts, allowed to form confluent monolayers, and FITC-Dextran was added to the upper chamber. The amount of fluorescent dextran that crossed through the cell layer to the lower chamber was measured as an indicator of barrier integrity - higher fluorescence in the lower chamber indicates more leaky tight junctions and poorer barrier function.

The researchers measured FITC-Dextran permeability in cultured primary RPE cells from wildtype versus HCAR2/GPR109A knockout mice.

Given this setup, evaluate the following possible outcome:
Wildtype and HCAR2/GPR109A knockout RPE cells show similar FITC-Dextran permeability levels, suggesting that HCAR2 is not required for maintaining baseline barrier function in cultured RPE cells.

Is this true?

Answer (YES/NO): NO